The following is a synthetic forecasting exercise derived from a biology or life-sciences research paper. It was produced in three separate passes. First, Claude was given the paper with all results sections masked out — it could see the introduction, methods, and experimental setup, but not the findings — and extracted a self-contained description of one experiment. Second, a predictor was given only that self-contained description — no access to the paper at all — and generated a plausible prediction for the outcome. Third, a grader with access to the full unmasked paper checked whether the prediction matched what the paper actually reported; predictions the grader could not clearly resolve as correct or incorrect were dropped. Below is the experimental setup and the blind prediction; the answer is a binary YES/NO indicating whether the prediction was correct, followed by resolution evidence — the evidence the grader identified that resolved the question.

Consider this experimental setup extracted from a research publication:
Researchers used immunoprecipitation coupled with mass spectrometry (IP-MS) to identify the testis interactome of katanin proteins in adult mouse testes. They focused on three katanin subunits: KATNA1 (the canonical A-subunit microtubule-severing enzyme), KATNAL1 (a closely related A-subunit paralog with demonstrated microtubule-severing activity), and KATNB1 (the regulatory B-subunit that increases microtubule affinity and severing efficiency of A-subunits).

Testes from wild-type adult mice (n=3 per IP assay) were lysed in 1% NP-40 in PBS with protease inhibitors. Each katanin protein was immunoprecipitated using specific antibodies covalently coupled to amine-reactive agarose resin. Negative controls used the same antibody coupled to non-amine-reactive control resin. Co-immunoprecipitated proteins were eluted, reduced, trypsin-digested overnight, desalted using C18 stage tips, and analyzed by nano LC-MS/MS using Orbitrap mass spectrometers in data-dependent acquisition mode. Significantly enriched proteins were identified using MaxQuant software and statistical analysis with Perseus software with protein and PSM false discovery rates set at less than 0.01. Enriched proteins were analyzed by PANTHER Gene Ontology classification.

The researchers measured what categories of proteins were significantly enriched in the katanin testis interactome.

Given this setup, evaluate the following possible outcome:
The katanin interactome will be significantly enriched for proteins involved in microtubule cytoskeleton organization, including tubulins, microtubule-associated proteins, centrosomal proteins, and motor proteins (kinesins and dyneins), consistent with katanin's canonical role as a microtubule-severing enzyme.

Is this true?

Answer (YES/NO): NO